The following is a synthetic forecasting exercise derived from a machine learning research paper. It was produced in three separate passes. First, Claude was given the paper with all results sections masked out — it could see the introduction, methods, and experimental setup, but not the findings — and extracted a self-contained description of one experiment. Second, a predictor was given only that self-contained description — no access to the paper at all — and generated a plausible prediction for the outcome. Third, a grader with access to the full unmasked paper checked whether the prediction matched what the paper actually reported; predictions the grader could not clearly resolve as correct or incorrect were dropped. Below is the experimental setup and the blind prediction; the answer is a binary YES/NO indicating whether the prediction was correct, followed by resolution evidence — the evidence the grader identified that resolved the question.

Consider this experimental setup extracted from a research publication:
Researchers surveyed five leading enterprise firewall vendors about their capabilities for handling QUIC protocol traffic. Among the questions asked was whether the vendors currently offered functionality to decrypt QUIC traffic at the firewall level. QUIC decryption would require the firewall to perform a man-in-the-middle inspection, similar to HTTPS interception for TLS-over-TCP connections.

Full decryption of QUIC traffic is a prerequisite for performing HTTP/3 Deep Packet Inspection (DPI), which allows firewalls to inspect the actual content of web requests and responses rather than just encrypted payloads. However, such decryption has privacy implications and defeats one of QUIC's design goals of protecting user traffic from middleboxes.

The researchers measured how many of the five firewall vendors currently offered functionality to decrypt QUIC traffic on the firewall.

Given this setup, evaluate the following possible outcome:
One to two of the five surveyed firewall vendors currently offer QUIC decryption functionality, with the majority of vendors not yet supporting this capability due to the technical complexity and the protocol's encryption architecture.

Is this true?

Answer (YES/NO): NO